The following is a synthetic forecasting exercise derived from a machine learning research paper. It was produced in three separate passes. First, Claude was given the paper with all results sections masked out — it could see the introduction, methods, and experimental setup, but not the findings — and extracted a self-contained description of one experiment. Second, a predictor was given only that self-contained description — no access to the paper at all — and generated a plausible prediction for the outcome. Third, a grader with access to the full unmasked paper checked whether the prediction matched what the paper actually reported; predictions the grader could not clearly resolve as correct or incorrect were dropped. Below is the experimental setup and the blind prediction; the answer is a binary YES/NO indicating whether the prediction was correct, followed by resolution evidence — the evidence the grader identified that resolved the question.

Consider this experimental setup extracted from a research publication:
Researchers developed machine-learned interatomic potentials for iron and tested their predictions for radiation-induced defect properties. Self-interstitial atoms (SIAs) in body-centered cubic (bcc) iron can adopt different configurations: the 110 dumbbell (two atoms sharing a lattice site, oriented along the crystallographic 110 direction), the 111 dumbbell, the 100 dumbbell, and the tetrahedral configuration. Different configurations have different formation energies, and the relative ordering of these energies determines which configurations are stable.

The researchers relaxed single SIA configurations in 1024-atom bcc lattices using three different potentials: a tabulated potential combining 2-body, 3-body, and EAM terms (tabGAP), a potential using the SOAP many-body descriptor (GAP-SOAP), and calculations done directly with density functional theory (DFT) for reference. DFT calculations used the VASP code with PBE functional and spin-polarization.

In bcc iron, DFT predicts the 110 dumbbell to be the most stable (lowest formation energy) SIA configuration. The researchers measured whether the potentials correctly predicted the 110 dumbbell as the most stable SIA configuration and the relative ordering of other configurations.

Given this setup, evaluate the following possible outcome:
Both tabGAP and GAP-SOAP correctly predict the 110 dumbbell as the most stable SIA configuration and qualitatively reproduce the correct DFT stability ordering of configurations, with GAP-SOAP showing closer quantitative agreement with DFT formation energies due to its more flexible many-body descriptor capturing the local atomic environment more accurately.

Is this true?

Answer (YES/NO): NO